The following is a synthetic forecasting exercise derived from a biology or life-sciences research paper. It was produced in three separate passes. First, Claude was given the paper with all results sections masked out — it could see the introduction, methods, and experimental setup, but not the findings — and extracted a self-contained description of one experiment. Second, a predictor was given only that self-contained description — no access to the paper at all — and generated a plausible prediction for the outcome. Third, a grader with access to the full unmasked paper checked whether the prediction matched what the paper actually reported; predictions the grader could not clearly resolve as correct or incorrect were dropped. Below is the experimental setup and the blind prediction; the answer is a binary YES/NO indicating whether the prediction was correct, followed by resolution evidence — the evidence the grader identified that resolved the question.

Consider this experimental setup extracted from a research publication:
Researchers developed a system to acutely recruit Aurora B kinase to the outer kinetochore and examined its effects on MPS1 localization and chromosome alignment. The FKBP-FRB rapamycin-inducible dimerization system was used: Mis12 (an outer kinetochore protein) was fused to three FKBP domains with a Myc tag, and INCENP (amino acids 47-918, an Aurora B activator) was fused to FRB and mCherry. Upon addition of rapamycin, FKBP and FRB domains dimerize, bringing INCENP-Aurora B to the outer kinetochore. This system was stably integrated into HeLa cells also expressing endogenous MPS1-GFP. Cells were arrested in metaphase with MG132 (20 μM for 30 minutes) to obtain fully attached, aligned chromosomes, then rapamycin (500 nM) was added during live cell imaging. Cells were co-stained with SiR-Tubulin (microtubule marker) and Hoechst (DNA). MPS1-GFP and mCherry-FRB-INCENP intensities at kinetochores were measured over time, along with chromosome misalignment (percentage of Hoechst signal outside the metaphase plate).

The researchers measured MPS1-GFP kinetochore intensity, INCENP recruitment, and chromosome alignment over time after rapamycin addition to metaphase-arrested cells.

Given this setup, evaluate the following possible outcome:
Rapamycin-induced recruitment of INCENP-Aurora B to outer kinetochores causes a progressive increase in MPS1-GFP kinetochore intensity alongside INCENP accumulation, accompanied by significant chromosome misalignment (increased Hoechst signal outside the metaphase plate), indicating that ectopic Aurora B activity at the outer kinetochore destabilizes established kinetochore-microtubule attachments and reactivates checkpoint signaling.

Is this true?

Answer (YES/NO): YES